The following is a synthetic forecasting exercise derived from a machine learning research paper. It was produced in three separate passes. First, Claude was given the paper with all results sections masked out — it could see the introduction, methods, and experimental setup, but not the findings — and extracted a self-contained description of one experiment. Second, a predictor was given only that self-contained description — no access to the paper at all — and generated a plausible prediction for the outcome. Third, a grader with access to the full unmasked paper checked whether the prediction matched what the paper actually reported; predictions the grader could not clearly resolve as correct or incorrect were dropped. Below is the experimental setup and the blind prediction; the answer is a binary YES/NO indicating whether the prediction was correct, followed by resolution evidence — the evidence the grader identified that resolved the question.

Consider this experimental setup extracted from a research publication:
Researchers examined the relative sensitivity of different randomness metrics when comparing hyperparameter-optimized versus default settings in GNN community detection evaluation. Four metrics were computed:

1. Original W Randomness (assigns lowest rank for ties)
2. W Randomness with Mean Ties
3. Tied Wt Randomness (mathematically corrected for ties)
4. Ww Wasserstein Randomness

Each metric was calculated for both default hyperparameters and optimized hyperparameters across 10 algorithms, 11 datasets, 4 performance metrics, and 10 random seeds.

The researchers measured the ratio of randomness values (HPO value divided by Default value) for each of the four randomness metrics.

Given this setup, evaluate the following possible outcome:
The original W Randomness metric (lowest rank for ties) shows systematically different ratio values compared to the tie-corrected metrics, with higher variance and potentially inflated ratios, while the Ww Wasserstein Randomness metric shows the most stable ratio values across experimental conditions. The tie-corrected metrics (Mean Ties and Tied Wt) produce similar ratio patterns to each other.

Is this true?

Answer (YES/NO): NO